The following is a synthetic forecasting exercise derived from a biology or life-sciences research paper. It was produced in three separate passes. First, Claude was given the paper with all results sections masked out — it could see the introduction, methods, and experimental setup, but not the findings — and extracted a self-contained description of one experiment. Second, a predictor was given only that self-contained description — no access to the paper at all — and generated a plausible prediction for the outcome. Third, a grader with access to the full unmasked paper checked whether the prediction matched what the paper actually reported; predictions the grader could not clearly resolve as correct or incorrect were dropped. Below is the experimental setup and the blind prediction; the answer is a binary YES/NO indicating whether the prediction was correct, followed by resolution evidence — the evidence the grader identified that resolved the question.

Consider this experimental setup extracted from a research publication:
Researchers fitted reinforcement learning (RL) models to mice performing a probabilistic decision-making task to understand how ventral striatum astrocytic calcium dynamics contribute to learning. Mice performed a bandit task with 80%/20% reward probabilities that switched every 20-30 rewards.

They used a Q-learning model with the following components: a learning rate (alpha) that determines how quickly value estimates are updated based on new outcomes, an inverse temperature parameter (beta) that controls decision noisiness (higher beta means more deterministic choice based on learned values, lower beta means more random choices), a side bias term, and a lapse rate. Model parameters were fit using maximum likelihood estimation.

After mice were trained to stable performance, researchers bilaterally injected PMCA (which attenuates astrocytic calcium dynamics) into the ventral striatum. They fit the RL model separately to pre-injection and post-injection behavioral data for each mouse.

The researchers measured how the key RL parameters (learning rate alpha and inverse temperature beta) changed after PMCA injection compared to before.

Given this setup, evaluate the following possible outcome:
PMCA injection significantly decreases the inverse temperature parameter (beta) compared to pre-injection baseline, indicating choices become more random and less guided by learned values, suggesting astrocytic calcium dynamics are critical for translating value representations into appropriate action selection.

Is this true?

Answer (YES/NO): YES